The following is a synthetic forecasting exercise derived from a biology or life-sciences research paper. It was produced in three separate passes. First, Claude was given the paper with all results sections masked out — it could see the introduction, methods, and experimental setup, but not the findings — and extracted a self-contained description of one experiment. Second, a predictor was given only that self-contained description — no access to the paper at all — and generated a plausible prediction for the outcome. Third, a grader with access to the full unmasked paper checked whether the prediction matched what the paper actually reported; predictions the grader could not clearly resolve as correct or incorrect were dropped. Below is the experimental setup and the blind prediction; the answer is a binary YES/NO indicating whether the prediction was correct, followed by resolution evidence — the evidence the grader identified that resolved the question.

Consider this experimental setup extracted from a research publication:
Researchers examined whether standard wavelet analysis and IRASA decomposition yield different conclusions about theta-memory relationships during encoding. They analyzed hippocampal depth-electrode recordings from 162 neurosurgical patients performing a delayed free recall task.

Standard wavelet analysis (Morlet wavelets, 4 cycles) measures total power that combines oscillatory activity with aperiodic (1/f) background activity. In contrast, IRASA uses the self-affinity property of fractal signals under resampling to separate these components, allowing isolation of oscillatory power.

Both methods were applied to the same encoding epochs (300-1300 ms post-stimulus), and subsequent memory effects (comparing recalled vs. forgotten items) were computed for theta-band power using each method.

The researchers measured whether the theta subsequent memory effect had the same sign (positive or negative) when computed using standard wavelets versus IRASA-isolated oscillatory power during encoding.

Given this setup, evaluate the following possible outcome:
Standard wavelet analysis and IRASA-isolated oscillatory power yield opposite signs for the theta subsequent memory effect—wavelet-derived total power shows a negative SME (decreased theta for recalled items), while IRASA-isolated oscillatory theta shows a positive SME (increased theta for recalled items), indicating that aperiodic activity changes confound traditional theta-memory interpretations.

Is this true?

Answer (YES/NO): YES